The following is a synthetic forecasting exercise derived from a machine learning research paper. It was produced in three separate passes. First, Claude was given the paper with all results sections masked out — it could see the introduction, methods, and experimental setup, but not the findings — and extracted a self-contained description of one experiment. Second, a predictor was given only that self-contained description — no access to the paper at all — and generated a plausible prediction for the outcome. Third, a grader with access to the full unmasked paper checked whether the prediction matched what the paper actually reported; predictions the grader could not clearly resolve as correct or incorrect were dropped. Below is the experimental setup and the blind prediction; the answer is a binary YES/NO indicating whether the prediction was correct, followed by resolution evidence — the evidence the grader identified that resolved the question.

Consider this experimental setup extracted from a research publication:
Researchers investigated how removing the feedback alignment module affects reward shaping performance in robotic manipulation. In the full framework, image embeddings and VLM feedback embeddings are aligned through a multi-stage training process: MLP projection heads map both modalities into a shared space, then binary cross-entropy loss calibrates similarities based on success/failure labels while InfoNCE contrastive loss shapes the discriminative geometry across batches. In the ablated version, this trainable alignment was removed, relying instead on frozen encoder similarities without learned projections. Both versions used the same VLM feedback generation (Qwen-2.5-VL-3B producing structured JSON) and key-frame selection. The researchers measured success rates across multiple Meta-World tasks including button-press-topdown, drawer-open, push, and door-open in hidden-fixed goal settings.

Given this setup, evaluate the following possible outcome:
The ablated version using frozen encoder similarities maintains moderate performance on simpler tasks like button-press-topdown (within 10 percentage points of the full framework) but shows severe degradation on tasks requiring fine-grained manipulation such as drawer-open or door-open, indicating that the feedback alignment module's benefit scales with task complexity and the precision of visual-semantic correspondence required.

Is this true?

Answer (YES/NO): NO